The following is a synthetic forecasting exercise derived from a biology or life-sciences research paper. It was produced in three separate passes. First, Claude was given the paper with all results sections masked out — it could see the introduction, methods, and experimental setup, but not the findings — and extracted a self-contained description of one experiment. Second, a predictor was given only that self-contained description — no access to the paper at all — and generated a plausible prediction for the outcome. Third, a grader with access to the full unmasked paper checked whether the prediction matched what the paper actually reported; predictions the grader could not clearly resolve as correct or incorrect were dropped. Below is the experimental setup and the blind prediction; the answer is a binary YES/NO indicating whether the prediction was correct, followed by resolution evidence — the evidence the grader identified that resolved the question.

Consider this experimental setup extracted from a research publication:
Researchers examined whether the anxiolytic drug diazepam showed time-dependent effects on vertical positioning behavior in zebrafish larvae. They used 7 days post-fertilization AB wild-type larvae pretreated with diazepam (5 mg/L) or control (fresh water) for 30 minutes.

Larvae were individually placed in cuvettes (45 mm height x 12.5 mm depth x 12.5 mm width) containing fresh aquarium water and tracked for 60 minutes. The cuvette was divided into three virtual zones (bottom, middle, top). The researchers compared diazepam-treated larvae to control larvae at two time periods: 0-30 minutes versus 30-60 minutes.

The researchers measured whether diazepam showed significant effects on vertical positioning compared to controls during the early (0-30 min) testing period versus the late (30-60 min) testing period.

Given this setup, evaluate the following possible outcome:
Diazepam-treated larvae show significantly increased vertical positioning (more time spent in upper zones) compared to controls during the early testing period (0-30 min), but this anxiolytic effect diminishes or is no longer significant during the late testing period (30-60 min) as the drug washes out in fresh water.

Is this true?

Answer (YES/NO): NO